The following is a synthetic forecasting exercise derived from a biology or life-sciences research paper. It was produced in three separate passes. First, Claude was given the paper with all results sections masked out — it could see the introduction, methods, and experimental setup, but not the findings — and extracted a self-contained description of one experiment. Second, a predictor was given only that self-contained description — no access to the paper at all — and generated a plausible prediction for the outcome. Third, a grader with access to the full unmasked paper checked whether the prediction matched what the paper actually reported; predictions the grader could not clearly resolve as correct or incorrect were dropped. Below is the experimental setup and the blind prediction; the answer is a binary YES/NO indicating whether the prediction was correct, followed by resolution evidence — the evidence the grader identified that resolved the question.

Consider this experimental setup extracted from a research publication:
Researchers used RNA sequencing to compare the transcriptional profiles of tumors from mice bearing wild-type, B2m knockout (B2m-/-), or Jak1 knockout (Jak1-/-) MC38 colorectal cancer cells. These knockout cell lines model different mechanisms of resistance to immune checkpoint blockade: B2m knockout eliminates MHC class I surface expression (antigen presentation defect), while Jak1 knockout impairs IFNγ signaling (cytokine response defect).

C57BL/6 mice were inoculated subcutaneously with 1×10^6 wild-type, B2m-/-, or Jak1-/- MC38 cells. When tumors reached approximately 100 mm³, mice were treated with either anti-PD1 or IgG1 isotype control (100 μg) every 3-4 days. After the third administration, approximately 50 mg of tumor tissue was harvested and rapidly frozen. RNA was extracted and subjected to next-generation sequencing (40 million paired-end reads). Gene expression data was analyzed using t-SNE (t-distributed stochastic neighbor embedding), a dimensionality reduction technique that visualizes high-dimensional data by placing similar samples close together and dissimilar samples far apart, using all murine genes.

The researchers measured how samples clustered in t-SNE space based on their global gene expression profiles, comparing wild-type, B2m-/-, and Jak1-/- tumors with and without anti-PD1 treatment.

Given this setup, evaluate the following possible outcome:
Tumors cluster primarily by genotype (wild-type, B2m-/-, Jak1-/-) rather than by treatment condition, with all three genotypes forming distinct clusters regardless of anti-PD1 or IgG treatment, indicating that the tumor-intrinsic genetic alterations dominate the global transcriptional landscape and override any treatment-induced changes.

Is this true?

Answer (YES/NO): YES